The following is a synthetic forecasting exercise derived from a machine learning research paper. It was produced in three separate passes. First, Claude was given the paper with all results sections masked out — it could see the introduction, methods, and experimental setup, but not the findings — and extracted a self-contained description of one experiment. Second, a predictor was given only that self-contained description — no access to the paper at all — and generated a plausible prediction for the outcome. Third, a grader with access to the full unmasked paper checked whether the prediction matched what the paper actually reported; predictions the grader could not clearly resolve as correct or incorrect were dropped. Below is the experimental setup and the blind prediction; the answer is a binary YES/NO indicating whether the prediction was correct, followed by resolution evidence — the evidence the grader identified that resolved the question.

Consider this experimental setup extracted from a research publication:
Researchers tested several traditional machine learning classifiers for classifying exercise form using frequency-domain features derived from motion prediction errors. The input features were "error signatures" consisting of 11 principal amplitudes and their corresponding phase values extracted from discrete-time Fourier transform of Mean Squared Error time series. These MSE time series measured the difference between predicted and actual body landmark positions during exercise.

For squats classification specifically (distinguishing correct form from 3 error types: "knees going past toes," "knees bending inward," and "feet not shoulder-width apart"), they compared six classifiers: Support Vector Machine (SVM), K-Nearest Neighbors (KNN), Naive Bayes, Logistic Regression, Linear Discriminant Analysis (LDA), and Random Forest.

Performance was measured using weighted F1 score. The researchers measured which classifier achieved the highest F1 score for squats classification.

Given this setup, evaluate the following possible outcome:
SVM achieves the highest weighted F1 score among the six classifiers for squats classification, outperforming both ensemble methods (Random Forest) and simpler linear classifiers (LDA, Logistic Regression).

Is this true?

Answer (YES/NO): NO